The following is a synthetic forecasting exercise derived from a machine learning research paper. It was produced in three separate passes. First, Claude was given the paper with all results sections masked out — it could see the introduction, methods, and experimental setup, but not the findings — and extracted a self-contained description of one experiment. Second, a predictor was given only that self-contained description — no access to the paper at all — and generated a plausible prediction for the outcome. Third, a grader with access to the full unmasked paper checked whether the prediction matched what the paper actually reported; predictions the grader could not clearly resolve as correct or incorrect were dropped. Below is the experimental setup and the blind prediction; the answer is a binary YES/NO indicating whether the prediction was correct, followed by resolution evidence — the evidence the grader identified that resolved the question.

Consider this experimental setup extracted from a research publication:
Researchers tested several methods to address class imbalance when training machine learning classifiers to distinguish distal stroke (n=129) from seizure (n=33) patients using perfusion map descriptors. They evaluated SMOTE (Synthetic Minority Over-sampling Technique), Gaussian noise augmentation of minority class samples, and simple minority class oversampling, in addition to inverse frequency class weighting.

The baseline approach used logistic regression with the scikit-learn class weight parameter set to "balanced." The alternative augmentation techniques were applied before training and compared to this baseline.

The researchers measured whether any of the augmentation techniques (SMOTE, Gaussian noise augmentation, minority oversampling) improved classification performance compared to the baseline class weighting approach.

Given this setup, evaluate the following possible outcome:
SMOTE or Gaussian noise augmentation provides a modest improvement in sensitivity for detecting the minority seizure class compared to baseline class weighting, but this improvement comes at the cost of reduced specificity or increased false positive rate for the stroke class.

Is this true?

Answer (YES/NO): NO